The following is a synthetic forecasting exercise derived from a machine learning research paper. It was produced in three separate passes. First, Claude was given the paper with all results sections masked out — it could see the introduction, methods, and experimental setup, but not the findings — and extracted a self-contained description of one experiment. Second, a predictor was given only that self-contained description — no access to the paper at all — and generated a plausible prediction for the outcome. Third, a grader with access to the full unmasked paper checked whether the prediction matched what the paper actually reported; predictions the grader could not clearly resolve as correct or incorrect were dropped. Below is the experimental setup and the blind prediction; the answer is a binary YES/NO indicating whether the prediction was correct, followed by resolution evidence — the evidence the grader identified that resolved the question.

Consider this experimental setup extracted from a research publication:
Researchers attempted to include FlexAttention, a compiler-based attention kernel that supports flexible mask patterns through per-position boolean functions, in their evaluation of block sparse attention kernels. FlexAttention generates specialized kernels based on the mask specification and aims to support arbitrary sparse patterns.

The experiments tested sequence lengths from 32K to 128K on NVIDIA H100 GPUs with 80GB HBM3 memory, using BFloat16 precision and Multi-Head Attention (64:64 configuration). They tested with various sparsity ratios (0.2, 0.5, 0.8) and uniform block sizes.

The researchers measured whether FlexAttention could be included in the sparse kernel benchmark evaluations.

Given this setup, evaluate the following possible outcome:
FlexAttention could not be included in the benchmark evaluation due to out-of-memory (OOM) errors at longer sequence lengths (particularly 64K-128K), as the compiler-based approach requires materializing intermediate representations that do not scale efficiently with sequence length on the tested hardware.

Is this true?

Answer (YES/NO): YES